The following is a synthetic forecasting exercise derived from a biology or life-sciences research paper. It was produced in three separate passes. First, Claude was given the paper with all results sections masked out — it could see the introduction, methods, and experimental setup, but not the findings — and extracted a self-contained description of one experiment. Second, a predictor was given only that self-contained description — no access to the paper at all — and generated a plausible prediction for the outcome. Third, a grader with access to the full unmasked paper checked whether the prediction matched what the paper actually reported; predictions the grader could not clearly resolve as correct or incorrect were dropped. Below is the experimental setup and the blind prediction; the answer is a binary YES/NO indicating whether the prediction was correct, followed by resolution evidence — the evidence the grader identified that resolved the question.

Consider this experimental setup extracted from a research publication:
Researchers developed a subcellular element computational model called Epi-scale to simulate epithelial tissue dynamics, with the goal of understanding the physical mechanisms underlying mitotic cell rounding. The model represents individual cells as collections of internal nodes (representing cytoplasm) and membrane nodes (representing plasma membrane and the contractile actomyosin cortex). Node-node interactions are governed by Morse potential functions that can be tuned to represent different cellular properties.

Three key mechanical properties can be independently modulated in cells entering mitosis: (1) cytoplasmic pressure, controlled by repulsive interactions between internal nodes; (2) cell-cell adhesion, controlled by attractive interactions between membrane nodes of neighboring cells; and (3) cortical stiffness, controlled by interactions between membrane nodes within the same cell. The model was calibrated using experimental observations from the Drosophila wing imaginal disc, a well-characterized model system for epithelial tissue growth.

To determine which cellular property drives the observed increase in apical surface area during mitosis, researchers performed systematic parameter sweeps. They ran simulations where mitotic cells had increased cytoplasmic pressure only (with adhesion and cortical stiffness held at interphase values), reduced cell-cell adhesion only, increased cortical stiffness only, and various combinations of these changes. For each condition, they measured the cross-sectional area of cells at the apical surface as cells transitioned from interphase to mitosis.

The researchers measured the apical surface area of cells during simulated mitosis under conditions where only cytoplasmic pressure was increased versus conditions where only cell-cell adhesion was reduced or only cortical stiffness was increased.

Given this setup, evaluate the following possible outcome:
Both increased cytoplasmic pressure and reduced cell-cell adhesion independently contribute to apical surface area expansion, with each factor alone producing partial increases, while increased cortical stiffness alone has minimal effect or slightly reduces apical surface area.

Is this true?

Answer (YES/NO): NO